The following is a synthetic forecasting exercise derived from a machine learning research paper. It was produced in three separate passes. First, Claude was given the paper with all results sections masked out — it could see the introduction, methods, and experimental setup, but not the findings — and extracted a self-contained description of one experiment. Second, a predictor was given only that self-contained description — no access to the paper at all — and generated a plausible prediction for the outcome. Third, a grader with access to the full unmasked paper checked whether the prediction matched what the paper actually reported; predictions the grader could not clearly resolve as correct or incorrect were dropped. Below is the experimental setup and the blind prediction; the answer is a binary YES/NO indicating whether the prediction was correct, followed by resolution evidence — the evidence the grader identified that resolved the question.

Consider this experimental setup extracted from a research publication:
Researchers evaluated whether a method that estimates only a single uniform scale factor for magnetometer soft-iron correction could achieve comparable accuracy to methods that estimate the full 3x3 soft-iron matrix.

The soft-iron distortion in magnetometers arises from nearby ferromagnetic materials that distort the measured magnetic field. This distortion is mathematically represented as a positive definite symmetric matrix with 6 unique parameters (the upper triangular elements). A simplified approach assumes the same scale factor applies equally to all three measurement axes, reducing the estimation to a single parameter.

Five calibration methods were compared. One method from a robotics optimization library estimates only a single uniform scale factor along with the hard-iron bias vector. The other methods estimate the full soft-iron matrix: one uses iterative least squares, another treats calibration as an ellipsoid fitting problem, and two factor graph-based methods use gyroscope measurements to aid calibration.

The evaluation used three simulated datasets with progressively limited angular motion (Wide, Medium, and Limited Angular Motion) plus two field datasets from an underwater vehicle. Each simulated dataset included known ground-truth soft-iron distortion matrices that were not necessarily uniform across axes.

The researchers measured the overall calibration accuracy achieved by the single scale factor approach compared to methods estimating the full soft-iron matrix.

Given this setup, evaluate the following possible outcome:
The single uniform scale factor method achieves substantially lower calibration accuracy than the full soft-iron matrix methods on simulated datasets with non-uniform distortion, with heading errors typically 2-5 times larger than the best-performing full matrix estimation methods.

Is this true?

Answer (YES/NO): NO